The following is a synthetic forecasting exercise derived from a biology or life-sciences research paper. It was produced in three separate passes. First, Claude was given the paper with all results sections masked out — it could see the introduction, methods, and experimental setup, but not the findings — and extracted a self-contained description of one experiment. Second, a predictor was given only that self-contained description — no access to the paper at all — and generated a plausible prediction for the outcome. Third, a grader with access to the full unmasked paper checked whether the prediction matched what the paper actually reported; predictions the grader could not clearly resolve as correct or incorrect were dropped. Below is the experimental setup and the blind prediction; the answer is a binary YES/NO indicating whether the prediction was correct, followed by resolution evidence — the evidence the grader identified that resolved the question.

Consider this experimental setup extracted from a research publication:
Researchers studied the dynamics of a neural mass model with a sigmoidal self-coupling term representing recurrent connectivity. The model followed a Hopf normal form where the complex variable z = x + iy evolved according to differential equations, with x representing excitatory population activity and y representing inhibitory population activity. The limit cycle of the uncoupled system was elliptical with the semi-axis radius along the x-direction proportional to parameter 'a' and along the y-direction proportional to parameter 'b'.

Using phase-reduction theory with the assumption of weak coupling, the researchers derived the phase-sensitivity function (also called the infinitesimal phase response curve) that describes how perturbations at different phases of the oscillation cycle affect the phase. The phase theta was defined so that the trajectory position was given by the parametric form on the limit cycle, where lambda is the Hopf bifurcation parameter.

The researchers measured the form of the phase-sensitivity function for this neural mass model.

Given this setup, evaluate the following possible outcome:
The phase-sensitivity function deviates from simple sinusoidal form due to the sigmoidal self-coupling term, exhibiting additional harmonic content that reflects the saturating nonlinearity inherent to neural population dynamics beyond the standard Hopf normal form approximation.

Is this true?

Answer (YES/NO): NO